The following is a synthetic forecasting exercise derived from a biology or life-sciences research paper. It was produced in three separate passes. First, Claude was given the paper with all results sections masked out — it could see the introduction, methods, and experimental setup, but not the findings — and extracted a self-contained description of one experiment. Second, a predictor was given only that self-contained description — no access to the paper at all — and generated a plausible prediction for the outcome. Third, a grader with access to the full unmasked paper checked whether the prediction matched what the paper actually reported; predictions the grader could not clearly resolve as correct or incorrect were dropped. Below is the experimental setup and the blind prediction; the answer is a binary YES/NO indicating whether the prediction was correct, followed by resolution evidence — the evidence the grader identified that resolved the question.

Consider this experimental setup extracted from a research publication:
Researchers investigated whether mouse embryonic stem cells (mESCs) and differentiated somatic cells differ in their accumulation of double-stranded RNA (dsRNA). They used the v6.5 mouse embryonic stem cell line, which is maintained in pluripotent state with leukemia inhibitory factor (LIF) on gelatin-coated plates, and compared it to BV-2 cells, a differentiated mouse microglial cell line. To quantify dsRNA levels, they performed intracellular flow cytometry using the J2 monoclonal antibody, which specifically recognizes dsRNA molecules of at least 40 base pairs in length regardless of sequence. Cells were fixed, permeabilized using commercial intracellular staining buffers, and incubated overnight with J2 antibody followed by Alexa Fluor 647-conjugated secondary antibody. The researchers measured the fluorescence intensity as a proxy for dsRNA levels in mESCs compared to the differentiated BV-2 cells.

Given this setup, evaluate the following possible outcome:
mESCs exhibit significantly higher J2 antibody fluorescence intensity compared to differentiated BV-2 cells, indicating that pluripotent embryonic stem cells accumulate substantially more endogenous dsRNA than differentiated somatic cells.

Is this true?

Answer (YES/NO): YES